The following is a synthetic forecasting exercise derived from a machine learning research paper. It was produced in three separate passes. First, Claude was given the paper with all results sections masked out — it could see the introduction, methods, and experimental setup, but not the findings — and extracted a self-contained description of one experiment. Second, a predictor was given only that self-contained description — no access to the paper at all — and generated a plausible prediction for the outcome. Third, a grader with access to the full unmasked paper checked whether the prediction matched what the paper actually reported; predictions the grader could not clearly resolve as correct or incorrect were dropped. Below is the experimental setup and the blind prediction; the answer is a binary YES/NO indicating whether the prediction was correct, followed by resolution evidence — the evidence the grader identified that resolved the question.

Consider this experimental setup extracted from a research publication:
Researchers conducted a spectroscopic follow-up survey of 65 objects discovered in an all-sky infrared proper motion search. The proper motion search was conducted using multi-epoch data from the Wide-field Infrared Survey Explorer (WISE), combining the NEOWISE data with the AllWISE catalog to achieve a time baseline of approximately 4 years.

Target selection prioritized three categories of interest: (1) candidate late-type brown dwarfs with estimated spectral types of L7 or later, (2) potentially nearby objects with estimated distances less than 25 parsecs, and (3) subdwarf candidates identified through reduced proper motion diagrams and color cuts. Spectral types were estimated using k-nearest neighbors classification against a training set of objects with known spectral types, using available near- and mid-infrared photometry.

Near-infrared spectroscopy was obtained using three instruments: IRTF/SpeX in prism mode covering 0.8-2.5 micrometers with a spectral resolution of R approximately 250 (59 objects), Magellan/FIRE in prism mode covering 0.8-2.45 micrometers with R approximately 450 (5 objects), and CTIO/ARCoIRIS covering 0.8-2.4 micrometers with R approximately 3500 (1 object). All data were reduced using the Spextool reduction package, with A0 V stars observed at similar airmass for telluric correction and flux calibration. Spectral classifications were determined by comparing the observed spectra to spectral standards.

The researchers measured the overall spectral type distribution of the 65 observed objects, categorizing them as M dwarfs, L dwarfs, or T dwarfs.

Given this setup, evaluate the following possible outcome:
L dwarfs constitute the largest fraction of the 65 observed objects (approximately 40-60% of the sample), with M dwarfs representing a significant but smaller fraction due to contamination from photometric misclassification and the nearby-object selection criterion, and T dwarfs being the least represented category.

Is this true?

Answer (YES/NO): NO